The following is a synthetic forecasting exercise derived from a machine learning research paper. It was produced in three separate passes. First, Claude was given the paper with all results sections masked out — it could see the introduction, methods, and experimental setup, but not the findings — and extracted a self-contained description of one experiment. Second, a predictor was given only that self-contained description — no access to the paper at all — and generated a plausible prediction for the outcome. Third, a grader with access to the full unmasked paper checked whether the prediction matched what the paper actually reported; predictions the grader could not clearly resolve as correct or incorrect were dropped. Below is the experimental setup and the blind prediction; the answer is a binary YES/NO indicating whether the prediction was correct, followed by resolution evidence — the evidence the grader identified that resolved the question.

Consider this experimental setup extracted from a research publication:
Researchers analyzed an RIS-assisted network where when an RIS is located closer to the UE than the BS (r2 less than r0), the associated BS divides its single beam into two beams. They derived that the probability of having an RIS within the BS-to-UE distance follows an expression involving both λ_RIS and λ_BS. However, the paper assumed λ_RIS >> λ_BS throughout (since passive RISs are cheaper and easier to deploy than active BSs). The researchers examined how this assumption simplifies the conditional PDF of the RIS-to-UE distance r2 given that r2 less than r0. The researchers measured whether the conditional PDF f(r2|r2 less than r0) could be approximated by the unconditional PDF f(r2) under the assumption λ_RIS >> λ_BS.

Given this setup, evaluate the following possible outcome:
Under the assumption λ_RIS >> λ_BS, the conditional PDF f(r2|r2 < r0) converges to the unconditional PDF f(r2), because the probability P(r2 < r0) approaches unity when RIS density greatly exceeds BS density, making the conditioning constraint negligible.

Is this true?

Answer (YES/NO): YES